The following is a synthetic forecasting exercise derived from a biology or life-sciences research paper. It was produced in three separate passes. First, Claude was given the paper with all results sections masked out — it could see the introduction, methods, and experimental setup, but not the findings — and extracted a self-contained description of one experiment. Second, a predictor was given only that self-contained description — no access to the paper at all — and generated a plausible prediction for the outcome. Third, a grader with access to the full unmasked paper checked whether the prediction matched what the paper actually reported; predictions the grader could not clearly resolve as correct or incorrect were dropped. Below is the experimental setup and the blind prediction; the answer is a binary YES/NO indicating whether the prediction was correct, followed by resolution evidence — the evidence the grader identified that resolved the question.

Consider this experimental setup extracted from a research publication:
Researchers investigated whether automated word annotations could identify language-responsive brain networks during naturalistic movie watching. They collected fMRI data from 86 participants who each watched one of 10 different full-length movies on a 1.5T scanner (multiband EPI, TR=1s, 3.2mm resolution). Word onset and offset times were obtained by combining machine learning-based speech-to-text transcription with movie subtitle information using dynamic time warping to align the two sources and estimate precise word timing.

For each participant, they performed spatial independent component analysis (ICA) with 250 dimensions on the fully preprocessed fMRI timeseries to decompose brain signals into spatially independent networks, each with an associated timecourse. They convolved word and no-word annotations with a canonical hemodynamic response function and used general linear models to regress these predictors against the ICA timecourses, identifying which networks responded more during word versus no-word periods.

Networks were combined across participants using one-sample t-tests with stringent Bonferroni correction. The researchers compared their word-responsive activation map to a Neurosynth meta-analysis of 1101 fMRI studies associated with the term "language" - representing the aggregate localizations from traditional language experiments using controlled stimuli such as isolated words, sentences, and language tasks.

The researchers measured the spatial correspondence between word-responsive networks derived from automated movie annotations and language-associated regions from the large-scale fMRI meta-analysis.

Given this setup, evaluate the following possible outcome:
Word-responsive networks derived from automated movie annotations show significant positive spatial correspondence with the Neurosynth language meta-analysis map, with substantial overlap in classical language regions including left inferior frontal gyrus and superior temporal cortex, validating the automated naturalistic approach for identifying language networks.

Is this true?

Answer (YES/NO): YES